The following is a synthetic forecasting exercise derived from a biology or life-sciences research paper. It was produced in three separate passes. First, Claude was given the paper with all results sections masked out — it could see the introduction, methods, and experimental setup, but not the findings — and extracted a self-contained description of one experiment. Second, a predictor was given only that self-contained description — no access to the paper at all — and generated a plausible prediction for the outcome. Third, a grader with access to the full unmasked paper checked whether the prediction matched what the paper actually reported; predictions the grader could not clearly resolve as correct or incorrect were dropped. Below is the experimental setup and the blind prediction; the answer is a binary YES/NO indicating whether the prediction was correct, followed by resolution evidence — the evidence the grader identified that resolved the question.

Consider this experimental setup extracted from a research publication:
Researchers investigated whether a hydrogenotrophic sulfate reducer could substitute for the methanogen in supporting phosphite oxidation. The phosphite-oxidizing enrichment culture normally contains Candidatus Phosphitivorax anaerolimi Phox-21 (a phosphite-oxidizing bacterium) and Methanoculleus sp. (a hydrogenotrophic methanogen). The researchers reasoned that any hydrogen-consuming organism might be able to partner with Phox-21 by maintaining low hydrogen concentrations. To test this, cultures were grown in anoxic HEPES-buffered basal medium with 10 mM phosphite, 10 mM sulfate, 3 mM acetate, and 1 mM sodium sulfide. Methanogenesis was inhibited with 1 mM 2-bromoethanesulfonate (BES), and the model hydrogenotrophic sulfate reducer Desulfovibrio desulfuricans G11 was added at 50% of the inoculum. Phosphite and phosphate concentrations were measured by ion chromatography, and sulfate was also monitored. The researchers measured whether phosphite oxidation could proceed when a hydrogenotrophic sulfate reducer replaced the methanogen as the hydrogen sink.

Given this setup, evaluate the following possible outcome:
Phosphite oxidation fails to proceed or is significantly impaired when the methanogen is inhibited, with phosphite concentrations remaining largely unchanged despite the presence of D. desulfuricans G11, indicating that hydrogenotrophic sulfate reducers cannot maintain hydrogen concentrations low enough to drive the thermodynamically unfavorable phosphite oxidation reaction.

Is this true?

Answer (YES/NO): NO